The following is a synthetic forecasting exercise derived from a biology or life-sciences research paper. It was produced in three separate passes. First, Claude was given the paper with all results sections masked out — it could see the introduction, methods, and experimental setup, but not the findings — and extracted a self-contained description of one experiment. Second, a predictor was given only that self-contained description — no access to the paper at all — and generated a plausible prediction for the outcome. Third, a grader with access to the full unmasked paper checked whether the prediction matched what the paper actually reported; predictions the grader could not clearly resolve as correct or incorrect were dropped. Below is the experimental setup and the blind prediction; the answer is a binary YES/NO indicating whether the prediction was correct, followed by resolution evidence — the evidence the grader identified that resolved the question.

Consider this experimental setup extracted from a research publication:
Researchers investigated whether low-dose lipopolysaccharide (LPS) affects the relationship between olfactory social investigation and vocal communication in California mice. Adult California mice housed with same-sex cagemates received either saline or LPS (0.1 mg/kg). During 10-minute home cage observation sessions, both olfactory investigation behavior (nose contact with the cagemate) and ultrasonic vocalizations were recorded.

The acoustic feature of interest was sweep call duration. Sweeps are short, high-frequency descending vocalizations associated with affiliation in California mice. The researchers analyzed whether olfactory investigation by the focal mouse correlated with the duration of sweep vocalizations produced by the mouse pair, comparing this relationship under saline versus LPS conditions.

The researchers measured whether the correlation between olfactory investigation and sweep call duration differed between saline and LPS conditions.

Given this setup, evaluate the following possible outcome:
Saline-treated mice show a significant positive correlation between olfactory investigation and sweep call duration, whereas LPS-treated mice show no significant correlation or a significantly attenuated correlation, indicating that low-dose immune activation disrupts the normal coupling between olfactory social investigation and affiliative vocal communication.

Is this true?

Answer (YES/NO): NO